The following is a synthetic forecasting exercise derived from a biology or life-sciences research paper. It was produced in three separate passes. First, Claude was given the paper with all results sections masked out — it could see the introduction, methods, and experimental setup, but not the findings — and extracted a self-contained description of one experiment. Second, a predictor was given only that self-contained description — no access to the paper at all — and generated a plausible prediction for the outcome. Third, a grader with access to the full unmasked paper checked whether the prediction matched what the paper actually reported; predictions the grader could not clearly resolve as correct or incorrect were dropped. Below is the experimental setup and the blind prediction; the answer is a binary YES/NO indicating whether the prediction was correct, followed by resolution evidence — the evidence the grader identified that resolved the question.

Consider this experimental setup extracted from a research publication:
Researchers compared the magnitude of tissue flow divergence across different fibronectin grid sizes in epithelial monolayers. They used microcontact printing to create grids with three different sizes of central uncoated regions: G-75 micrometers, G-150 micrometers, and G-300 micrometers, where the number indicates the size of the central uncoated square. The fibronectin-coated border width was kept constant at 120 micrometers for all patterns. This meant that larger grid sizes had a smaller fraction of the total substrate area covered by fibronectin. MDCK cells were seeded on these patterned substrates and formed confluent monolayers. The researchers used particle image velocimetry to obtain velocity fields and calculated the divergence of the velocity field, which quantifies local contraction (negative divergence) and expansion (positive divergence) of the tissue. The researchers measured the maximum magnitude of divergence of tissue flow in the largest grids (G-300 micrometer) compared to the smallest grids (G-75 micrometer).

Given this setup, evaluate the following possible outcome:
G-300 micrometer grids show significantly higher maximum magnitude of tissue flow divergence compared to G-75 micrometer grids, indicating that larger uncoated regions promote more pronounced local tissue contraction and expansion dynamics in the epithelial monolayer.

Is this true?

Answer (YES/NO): YES